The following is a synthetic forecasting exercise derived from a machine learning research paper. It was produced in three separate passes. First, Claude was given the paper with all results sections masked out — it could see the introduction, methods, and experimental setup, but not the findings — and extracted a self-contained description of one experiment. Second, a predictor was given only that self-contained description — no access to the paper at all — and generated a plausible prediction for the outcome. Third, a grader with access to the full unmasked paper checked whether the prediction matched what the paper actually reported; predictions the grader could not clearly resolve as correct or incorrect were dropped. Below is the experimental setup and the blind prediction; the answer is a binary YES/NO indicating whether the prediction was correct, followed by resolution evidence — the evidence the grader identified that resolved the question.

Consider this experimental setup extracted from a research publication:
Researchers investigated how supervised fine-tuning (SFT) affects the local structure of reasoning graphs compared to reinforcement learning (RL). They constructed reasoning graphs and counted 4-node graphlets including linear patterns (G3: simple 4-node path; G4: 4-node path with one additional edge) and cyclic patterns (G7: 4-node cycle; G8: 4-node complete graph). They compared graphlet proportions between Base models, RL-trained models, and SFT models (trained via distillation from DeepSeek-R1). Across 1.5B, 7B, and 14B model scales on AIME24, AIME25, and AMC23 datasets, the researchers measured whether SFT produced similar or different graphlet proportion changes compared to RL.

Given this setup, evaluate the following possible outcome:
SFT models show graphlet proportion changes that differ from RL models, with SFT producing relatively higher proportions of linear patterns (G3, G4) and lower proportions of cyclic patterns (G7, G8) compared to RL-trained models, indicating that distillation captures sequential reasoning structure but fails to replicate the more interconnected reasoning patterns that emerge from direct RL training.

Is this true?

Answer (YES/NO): NO